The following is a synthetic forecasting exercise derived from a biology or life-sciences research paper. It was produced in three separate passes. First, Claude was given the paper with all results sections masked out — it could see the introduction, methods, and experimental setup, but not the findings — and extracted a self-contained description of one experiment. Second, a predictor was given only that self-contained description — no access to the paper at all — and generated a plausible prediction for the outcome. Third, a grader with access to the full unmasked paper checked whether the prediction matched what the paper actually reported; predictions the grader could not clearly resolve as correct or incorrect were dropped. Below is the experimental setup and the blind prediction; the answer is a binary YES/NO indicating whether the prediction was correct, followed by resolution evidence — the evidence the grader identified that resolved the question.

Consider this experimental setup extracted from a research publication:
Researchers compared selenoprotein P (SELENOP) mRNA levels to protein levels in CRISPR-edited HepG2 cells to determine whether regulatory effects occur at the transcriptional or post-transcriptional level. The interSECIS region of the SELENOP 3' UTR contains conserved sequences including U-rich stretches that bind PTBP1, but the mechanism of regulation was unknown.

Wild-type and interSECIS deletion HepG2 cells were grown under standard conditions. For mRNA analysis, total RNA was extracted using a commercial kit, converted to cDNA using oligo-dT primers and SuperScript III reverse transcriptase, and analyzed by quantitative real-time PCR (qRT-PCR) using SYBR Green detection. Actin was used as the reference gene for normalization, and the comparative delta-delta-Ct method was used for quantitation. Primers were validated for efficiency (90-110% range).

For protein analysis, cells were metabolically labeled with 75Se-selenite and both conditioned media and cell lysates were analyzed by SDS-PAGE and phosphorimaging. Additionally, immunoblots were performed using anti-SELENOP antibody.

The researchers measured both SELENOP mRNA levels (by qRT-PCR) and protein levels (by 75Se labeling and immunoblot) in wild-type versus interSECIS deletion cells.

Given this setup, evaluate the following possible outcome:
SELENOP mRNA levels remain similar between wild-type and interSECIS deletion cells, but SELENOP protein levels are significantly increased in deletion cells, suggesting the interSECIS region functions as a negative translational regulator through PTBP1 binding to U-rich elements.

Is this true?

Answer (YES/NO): NO